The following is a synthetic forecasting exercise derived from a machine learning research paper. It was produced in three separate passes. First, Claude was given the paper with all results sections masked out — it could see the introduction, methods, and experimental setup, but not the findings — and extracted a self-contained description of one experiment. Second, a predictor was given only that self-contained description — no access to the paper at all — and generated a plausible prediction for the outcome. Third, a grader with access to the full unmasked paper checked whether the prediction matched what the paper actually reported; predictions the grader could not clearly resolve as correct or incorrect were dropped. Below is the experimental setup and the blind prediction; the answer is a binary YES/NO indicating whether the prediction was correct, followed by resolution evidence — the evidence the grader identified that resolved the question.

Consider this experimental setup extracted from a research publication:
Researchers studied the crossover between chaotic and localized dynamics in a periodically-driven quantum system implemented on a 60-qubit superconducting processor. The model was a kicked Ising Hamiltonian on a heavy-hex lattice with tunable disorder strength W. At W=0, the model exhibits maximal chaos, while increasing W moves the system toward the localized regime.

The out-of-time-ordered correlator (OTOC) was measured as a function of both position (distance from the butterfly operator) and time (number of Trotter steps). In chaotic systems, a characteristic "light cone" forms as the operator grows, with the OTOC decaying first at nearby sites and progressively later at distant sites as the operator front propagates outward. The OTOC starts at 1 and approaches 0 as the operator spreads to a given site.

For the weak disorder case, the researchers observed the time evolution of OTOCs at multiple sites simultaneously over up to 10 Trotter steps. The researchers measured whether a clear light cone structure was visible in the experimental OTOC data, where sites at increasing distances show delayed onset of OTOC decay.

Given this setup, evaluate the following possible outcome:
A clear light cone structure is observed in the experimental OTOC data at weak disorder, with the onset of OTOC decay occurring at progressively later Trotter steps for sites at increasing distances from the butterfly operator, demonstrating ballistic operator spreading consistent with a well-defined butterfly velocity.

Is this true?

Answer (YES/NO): YES